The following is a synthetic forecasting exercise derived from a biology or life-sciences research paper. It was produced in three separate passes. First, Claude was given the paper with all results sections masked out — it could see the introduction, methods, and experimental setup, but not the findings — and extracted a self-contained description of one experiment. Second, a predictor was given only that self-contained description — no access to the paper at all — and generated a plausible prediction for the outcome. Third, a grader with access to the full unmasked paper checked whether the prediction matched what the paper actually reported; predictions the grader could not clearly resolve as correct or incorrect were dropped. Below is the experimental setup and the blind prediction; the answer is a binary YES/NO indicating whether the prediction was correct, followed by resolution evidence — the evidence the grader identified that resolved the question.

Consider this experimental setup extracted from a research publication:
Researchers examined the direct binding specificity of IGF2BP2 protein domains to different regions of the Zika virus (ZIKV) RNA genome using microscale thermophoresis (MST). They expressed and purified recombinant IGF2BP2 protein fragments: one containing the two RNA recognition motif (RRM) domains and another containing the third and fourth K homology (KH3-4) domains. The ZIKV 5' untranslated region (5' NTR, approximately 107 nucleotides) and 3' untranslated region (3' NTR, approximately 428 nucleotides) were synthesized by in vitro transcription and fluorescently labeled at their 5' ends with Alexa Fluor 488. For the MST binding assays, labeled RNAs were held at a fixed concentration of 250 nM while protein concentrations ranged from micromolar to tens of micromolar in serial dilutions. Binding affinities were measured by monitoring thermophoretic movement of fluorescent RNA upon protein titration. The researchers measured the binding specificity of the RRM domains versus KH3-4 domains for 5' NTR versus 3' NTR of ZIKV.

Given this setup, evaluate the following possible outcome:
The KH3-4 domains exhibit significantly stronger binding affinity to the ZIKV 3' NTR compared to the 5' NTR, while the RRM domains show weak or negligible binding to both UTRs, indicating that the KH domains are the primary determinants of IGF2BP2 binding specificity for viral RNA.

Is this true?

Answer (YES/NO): NO